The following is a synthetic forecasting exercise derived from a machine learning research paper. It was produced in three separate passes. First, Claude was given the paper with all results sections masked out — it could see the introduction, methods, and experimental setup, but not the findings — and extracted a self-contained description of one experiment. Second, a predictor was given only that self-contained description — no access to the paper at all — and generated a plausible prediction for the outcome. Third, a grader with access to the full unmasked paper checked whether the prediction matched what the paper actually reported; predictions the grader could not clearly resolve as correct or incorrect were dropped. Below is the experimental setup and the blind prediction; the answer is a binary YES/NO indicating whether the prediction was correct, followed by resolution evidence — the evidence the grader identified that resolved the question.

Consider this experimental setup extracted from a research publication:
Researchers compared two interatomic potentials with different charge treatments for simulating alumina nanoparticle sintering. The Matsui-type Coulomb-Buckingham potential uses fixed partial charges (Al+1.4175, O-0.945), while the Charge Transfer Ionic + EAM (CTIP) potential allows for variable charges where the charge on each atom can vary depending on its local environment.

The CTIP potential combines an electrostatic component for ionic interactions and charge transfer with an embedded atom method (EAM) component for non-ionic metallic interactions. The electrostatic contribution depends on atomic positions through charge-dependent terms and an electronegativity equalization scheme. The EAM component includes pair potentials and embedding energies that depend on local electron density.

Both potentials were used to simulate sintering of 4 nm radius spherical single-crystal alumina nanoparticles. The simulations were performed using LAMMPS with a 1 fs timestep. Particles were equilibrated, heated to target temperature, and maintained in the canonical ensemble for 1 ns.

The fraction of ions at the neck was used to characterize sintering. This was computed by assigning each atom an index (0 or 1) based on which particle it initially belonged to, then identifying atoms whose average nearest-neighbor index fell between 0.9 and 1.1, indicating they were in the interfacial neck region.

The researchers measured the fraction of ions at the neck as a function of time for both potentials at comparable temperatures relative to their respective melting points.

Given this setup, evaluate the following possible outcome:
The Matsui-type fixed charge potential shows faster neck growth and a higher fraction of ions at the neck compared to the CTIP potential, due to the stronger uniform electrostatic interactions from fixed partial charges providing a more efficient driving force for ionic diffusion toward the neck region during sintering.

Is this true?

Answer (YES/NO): NO